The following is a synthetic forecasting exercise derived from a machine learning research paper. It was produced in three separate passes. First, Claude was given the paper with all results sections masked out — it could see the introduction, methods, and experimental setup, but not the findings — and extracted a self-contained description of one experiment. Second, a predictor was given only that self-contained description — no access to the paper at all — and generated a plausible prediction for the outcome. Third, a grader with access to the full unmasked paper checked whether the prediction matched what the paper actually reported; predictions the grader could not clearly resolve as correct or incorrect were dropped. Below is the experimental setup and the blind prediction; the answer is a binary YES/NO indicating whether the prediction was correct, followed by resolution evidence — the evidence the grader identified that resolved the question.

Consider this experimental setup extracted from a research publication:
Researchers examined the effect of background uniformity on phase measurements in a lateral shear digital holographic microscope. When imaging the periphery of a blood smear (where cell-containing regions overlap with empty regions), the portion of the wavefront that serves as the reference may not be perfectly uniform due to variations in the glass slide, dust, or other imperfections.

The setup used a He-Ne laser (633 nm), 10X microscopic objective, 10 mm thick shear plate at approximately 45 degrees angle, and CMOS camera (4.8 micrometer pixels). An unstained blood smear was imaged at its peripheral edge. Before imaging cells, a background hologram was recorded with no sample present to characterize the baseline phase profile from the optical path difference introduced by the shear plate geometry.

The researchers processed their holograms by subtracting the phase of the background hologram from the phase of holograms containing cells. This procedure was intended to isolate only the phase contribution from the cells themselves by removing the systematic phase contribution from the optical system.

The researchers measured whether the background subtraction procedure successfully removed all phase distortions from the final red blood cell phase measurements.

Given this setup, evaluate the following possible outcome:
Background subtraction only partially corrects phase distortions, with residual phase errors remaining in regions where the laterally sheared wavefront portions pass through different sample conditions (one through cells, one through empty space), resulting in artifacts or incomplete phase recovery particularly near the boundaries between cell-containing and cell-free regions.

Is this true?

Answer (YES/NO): YES